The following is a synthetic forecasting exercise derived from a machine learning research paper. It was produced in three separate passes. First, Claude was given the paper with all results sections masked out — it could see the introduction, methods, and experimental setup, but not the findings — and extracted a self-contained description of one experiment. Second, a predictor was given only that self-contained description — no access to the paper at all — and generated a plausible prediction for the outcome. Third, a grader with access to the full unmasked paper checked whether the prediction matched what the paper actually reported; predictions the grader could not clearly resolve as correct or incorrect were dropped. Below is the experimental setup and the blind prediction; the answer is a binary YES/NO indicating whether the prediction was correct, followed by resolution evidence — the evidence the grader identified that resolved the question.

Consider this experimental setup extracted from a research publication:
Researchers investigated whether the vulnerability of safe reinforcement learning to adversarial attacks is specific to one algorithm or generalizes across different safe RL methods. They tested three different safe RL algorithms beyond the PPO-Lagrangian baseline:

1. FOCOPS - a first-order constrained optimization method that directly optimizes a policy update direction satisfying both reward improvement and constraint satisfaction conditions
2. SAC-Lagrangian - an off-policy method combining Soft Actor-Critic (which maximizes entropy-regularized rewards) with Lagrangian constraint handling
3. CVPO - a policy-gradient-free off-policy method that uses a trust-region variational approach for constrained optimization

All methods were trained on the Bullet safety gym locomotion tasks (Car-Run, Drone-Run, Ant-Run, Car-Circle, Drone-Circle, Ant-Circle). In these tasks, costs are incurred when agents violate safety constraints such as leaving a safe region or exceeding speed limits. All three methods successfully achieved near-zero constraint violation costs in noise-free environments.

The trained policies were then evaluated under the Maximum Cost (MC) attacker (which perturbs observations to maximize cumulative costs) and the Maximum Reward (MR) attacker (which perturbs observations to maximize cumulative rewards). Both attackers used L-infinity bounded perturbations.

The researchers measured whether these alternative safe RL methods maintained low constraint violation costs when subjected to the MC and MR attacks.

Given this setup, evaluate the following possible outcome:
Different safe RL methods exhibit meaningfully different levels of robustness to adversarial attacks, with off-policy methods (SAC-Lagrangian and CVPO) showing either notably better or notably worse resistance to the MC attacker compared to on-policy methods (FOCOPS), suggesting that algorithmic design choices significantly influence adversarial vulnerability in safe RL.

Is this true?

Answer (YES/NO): NO